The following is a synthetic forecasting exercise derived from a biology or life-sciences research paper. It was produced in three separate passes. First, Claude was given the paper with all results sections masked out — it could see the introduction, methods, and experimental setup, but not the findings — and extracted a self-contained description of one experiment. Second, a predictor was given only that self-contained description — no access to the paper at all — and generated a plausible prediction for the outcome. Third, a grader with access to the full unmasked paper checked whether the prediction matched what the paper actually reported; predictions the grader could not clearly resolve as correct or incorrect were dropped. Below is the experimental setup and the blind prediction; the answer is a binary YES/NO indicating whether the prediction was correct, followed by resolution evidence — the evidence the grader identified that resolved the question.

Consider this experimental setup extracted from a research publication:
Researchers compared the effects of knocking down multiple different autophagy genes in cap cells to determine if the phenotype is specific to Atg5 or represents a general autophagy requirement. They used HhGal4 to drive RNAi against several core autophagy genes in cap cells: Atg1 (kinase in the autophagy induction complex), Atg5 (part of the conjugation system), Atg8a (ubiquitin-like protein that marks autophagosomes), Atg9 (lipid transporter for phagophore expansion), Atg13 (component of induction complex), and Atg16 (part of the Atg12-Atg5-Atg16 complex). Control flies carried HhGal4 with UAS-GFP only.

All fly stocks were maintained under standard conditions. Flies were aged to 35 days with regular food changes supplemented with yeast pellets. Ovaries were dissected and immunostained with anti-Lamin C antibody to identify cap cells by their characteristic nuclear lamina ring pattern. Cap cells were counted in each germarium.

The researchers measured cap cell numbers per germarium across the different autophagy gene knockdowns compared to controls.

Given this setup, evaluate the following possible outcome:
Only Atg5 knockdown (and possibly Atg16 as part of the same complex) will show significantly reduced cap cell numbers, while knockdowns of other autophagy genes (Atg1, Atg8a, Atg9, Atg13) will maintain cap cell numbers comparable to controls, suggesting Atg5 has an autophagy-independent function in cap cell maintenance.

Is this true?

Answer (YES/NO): NO